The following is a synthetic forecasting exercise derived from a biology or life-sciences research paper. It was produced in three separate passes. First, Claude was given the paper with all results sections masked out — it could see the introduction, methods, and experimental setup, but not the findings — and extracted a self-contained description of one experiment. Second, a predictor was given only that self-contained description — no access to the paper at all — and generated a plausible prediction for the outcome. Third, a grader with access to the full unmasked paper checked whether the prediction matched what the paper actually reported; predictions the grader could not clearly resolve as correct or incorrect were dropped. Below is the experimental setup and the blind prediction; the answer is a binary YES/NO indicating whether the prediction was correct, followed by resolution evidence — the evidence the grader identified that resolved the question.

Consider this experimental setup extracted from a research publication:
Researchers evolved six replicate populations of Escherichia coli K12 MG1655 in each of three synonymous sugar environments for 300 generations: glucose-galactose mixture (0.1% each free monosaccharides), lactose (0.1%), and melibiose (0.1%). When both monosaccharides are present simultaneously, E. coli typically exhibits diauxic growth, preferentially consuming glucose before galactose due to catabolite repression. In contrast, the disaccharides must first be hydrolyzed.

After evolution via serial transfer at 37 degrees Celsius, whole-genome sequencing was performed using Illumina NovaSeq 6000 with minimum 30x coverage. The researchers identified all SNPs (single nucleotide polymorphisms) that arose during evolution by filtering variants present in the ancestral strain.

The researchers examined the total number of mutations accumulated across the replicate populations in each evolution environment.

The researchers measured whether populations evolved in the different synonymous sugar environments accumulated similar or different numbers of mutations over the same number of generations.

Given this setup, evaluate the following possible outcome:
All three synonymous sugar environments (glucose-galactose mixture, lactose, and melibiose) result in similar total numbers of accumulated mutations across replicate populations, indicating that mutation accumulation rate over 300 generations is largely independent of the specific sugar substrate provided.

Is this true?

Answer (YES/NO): NO